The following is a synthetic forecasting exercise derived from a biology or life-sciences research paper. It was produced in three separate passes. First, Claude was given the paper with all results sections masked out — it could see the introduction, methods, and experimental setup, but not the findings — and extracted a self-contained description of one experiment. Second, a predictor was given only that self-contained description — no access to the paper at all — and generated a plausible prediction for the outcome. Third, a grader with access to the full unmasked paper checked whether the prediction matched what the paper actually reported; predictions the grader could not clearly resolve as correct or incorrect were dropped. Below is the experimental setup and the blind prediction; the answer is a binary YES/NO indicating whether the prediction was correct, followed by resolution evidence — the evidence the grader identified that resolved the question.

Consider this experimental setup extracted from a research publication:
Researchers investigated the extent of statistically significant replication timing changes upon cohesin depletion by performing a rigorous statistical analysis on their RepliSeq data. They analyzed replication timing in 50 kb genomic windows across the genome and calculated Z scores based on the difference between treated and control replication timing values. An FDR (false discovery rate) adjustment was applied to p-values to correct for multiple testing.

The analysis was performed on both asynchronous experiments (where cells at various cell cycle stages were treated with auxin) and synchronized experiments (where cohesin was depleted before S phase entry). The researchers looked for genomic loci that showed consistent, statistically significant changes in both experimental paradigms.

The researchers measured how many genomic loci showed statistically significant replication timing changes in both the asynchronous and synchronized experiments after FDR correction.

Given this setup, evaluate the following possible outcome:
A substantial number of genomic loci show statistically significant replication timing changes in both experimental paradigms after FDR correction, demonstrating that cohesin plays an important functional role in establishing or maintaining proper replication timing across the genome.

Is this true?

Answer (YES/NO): NO